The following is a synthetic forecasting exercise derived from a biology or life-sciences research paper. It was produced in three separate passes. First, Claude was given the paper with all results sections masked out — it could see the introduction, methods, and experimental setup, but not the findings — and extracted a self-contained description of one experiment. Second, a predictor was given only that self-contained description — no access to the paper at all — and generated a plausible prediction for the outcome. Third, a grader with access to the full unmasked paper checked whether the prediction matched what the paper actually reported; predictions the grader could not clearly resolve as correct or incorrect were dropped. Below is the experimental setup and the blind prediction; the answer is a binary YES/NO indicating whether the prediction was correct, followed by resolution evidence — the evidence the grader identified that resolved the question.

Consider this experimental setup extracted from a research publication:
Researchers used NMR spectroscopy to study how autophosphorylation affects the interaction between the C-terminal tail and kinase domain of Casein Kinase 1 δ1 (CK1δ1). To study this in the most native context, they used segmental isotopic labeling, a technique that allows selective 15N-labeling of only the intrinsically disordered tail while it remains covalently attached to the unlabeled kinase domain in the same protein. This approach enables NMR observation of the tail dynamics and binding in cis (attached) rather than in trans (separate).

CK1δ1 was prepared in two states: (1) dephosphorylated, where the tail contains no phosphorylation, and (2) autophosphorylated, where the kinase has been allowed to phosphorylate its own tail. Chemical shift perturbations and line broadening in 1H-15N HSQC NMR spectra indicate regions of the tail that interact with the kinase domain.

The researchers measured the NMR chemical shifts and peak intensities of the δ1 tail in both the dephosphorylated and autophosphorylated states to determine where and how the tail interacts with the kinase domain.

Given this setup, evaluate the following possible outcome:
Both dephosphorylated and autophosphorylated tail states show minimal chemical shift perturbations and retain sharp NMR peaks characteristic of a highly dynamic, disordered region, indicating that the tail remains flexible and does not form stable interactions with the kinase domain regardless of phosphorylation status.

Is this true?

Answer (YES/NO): NO